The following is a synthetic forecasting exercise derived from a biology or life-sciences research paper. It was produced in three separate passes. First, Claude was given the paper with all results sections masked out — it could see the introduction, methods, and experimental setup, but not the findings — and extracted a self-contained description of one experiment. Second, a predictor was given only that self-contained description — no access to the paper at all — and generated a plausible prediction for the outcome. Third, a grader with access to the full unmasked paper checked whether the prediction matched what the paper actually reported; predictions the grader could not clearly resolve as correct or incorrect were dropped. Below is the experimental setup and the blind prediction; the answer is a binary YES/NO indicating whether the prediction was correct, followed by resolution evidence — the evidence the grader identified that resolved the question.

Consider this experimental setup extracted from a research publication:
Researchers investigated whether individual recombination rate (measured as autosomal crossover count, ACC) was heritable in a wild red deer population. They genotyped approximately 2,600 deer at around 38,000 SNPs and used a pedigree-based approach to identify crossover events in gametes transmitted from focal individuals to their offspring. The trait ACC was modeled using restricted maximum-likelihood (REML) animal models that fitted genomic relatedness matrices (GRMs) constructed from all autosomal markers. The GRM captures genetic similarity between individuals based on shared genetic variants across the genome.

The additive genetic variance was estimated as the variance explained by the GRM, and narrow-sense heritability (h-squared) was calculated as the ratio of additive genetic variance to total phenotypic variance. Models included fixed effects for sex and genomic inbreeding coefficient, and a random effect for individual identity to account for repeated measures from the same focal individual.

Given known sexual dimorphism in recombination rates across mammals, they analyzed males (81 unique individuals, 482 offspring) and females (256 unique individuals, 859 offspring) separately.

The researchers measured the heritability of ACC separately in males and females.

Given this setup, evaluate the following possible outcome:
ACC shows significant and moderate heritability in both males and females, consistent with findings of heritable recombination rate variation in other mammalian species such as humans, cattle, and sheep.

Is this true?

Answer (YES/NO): NO